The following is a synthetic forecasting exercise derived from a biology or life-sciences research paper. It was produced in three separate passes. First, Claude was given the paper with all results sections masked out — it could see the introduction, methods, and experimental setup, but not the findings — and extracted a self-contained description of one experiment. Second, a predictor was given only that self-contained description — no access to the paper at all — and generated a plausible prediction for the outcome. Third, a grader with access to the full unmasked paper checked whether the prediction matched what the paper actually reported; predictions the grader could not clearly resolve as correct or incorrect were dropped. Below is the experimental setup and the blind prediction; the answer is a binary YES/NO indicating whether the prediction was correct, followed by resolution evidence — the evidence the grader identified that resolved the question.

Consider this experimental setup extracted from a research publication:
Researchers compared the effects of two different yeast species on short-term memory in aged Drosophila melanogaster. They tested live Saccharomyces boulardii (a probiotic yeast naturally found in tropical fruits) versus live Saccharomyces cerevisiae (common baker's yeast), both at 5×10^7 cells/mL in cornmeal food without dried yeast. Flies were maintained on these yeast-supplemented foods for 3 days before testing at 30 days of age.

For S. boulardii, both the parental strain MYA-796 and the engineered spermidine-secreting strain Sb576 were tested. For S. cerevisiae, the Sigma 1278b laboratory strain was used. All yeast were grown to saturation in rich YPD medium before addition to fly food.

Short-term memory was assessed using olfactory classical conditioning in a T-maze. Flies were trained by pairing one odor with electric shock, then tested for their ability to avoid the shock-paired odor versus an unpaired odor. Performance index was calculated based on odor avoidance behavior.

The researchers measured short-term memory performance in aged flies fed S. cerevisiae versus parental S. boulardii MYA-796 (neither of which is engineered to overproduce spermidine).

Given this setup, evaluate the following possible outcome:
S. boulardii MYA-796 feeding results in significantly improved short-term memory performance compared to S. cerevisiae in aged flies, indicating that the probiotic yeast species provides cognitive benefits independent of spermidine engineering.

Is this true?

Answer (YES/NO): NO